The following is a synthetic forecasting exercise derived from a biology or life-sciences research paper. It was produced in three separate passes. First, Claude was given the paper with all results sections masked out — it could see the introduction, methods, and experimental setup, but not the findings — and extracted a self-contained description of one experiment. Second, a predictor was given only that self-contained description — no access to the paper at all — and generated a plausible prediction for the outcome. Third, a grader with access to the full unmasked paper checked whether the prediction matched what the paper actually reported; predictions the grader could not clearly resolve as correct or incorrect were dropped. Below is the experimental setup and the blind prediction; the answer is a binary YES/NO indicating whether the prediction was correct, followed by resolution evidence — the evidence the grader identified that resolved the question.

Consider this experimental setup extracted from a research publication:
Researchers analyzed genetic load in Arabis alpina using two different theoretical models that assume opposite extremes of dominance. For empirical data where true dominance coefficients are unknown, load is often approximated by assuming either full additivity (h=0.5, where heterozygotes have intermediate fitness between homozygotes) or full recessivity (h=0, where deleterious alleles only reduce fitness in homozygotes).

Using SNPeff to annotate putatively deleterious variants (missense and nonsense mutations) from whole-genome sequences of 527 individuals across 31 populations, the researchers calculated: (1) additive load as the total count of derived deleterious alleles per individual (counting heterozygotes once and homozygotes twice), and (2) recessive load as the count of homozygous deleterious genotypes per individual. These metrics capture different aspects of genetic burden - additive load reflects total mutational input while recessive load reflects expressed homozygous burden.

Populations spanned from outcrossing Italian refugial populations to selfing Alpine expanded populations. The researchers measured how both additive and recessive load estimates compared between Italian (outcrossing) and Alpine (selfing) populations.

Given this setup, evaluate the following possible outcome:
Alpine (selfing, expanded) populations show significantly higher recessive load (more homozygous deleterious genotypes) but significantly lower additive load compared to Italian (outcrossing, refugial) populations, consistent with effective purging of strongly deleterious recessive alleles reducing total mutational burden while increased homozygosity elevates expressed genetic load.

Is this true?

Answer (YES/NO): NO